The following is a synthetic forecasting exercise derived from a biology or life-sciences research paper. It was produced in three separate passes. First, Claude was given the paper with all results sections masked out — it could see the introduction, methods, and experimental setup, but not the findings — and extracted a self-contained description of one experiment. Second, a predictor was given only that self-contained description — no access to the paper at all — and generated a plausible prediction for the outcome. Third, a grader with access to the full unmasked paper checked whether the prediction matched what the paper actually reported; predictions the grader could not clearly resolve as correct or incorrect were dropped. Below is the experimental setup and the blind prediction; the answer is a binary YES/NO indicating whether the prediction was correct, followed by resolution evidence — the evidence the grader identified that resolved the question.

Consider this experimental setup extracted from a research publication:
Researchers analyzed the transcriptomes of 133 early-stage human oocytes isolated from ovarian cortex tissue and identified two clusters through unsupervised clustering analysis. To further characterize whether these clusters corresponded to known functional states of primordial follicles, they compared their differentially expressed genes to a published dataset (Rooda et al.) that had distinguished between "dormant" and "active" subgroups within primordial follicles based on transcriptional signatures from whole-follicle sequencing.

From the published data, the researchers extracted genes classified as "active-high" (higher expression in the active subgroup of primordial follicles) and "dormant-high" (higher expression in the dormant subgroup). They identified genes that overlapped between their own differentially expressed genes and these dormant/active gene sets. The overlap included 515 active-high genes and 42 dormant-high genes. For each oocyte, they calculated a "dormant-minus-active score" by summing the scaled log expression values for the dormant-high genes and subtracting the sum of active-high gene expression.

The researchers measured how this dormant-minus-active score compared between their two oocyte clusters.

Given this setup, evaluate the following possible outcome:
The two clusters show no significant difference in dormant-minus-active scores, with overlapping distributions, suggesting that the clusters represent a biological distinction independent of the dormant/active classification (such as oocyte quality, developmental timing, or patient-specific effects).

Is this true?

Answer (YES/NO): NO